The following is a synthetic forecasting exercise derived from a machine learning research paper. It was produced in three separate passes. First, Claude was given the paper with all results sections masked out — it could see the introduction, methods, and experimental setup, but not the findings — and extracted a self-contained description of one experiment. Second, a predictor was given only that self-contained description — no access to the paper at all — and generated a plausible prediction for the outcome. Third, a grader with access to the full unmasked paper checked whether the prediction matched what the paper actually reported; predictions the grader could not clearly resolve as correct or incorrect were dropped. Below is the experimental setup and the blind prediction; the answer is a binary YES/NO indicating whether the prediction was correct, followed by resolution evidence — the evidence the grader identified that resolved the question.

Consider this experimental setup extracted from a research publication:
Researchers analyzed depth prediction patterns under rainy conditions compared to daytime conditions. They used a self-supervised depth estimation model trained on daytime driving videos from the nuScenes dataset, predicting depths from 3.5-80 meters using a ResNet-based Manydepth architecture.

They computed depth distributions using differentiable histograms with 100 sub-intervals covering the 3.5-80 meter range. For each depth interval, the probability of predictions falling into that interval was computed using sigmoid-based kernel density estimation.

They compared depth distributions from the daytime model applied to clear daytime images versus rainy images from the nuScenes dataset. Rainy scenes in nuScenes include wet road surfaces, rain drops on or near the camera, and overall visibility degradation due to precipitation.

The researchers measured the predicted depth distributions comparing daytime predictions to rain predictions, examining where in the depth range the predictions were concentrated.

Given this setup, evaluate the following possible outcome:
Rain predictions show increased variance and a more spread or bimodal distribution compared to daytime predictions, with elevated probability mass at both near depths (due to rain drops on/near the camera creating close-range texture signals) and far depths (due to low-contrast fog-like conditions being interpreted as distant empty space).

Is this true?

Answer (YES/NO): NO